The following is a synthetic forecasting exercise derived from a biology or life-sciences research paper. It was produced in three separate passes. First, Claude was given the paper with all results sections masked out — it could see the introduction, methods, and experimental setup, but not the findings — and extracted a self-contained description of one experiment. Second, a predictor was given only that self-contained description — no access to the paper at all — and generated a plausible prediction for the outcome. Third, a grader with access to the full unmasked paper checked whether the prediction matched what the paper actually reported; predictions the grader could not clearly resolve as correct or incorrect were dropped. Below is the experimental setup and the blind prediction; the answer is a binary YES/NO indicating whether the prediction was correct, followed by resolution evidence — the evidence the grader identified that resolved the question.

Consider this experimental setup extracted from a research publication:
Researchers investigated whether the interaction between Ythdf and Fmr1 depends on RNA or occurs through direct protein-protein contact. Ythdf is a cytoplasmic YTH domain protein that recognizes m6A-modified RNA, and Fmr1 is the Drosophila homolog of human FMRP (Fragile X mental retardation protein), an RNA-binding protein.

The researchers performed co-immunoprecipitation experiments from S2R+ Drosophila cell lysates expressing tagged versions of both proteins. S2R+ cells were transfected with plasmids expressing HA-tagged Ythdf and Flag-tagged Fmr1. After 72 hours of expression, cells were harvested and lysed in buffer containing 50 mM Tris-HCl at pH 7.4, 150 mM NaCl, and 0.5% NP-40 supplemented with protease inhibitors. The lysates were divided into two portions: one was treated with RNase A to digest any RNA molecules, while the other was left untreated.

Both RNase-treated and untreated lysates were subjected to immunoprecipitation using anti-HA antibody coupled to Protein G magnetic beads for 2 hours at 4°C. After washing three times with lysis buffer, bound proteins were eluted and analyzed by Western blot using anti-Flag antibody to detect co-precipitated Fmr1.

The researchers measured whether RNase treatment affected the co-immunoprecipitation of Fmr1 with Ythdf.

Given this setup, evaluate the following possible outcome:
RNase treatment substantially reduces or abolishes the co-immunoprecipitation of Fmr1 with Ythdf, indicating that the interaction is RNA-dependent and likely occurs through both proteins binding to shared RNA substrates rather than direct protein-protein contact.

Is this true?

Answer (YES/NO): NO